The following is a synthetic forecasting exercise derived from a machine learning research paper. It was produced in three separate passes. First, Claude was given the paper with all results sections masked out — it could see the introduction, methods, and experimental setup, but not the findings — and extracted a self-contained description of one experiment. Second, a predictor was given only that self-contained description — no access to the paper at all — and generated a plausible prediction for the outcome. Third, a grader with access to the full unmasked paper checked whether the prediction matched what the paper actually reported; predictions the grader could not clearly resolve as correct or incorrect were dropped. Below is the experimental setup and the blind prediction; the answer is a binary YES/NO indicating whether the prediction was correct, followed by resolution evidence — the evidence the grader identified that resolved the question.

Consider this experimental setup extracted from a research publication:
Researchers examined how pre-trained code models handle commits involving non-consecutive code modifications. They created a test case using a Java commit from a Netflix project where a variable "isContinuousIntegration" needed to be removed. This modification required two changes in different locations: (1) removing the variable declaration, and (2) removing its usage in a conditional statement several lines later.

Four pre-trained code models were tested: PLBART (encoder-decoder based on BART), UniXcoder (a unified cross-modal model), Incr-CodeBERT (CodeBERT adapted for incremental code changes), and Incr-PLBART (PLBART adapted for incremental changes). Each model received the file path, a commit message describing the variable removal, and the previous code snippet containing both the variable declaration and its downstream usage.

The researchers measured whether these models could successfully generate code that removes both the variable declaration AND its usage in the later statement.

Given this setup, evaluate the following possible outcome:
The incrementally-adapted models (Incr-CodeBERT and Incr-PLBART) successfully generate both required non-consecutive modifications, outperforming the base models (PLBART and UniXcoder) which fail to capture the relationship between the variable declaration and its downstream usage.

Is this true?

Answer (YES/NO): NO